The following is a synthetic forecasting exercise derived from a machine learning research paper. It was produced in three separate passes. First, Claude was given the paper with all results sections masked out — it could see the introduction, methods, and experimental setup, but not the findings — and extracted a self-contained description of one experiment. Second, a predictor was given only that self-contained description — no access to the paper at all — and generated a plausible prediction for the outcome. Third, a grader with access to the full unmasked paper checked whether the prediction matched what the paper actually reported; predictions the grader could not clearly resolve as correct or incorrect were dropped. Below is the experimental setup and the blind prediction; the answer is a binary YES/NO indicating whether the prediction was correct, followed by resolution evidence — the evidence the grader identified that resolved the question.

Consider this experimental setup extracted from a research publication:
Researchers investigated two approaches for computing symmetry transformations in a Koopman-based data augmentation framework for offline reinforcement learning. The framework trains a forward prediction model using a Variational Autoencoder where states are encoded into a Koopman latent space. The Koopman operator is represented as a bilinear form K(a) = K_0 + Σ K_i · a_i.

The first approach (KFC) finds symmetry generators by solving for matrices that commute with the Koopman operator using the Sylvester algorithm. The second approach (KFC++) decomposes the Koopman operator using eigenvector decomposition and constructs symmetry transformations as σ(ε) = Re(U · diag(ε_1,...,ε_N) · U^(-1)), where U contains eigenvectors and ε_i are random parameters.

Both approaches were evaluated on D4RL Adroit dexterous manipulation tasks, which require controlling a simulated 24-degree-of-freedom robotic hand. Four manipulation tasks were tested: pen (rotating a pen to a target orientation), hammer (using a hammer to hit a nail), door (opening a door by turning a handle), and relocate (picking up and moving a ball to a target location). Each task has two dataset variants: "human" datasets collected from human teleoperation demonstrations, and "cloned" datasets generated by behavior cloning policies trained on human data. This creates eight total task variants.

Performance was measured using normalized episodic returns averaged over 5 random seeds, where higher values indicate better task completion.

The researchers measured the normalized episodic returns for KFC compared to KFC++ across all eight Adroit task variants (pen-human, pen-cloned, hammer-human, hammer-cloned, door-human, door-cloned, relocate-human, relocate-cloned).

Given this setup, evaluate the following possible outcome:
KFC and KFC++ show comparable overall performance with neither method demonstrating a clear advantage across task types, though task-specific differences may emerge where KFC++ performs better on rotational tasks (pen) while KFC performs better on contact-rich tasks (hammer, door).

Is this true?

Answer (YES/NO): NO